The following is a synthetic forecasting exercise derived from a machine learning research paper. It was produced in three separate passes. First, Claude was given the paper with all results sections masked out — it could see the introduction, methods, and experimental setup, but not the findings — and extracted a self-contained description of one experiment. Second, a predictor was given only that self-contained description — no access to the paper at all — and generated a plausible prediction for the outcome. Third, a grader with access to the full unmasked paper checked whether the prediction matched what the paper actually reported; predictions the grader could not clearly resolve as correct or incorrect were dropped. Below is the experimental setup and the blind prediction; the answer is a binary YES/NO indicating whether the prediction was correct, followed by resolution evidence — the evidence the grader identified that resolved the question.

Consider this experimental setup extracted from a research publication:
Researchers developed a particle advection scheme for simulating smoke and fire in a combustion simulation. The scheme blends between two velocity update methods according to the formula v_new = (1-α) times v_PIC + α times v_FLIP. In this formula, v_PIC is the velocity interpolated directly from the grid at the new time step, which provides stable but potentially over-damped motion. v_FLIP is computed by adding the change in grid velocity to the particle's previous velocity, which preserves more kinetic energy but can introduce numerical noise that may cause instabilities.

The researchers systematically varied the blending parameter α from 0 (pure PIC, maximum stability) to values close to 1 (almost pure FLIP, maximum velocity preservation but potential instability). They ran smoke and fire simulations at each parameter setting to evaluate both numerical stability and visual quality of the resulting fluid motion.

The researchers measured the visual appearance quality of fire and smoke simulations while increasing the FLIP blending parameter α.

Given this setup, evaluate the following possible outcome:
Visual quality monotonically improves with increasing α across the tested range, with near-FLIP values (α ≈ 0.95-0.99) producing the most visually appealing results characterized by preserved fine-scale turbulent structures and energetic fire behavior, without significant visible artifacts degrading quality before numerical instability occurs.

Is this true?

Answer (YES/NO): YES